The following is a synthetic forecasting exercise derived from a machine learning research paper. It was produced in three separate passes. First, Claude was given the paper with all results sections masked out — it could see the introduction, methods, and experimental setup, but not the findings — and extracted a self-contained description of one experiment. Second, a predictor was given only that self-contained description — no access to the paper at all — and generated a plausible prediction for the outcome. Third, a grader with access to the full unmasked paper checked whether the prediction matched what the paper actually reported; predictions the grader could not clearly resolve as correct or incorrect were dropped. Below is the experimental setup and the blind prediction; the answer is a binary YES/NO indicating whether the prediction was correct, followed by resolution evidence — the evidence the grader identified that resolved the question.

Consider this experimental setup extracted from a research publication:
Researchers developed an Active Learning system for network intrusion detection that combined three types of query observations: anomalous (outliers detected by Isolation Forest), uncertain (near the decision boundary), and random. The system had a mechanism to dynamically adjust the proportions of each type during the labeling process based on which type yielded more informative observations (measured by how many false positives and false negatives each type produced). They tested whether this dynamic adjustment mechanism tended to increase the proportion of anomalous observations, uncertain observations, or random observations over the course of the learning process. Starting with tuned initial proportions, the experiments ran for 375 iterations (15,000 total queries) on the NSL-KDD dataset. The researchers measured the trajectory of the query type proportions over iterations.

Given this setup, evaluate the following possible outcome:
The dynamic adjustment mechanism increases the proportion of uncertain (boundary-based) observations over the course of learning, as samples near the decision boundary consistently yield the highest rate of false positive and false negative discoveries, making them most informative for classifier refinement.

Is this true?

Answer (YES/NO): NO